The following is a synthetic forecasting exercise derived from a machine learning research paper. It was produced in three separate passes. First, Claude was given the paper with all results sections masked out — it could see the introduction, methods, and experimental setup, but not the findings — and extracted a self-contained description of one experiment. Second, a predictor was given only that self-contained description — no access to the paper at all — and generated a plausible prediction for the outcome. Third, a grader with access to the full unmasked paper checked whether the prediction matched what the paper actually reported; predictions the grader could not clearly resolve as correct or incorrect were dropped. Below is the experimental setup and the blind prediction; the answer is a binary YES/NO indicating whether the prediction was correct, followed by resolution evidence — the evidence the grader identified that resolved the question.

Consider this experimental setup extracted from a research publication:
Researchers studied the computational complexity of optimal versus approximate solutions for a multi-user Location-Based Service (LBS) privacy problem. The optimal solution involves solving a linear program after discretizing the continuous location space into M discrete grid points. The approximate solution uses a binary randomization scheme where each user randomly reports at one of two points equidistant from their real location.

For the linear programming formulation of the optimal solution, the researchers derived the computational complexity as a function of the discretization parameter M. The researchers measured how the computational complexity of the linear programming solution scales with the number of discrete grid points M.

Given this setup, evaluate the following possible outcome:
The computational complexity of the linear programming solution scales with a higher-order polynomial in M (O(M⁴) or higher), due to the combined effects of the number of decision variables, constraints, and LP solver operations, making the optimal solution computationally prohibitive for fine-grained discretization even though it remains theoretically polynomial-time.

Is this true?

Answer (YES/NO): YES